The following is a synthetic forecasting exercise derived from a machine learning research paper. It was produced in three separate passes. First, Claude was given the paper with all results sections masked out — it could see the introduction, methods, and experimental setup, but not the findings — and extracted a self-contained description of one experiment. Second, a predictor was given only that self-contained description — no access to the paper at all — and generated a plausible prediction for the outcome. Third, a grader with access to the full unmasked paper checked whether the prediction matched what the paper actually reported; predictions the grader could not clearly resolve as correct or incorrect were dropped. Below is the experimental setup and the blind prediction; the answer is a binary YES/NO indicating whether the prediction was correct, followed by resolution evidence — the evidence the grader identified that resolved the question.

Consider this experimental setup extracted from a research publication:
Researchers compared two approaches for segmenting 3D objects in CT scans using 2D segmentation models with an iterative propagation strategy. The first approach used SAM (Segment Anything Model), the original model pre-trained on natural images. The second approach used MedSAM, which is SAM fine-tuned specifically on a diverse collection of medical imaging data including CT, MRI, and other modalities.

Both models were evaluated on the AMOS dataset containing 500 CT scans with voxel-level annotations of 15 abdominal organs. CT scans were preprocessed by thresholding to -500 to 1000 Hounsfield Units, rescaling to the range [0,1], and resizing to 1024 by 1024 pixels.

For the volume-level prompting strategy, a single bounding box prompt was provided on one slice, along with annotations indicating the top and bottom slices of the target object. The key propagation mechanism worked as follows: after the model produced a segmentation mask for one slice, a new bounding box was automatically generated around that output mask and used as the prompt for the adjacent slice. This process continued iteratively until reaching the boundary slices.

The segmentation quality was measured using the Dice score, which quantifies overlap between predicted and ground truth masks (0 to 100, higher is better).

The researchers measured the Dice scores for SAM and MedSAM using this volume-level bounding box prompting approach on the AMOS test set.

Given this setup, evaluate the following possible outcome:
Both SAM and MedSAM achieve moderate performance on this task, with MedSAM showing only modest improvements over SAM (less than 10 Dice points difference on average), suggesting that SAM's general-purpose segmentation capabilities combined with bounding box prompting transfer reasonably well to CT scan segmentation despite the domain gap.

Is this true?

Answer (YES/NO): NO